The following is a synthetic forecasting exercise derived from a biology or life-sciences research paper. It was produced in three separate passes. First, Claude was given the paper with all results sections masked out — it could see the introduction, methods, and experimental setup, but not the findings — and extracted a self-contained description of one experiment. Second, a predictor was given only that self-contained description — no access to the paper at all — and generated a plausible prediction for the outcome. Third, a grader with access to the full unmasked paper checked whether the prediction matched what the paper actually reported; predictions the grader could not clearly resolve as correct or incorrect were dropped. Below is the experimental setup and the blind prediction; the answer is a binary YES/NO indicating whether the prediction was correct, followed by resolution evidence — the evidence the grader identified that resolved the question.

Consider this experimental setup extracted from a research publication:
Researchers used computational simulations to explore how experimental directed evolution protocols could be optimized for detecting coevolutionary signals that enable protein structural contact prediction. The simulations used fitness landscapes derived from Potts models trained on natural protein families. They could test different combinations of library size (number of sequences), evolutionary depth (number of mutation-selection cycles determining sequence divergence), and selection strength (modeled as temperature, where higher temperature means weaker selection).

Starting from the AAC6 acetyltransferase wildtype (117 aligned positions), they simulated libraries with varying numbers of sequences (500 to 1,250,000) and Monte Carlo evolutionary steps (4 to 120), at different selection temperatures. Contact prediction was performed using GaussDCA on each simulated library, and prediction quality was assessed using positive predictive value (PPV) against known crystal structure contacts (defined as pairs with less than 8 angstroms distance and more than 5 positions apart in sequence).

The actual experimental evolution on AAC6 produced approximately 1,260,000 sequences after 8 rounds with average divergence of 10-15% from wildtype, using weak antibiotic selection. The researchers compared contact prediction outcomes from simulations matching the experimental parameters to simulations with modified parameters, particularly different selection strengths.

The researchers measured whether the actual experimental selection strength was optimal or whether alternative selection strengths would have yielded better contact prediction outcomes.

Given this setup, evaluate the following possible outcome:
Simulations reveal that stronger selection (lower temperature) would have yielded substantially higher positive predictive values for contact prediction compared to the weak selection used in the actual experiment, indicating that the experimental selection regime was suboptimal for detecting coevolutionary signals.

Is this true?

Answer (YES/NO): NO